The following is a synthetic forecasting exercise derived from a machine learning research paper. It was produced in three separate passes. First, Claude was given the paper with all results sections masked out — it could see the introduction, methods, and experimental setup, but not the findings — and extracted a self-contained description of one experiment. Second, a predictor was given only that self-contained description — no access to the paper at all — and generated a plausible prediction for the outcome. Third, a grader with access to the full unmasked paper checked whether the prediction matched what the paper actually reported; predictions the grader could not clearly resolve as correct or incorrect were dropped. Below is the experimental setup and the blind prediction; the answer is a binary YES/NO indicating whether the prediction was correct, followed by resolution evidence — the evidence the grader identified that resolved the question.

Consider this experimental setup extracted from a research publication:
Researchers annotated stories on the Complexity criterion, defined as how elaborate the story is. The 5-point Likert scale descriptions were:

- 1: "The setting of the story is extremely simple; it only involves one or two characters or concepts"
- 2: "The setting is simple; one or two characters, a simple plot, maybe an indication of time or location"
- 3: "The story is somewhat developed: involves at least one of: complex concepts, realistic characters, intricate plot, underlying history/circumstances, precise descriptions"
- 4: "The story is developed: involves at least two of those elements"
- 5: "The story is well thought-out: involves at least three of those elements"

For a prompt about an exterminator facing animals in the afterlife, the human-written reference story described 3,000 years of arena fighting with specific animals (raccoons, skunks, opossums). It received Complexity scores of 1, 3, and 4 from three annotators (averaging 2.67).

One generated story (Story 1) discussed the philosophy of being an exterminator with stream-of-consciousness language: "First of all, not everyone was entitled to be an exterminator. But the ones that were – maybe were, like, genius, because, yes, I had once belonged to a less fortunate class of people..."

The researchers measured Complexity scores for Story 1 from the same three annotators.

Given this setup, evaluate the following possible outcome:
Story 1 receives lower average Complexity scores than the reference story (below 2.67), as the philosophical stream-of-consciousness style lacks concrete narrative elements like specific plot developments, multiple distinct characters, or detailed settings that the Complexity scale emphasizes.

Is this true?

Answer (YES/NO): YES